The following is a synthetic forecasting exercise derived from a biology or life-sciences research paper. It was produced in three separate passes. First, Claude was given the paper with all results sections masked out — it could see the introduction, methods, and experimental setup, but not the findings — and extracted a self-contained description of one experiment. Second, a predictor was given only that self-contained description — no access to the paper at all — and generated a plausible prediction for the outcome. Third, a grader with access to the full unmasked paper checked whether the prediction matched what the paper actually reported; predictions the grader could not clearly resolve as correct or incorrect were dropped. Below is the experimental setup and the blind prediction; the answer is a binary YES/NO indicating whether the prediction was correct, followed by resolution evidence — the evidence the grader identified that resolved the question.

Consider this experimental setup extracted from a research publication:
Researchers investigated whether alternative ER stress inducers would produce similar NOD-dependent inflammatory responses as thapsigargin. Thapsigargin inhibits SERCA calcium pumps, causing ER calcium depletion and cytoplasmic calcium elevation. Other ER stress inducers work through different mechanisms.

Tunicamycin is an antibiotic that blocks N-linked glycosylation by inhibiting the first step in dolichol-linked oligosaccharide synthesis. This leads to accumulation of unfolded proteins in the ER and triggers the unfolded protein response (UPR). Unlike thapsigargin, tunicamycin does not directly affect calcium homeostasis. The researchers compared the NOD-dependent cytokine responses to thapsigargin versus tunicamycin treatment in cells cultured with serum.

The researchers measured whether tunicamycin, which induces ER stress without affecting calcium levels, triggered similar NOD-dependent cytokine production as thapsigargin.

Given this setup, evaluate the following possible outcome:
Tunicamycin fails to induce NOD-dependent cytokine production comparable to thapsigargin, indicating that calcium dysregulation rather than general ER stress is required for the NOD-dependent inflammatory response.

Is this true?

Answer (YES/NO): YES